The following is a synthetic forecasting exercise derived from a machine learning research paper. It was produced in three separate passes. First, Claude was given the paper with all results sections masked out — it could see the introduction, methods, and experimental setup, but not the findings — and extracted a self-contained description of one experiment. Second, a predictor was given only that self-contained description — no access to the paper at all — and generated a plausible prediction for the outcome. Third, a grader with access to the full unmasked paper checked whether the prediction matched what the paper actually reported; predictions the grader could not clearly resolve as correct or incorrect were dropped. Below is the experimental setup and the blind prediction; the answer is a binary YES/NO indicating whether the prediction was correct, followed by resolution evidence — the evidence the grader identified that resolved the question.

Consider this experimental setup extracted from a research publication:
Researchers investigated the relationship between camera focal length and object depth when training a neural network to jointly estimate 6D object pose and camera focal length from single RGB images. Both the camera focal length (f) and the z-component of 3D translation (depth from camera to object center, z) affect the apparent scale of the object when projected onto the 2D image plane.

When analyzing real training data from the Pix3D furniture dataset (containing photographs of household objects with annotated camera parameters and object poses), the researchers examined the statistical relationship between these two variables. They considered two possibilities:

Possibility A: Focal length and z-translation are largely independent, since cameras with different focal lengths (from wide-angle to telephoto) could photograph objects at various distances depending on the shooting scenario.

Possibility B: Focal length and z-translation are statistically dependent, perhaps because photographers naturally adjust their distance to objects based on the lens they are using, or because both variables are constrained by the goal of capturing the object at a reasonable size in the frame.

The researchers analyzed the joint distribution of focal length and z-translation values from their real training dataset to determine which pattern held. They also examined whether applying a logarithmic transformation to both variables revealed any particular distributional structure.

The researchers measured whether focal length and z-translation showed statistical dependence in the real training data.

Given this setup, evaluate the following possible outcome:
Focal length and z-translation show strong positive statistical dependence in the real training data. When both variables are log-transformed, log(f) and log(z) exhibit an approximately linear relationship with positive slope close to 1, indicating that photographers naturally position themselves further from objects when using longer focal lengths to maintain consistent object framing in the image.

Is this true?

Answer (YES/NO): NO